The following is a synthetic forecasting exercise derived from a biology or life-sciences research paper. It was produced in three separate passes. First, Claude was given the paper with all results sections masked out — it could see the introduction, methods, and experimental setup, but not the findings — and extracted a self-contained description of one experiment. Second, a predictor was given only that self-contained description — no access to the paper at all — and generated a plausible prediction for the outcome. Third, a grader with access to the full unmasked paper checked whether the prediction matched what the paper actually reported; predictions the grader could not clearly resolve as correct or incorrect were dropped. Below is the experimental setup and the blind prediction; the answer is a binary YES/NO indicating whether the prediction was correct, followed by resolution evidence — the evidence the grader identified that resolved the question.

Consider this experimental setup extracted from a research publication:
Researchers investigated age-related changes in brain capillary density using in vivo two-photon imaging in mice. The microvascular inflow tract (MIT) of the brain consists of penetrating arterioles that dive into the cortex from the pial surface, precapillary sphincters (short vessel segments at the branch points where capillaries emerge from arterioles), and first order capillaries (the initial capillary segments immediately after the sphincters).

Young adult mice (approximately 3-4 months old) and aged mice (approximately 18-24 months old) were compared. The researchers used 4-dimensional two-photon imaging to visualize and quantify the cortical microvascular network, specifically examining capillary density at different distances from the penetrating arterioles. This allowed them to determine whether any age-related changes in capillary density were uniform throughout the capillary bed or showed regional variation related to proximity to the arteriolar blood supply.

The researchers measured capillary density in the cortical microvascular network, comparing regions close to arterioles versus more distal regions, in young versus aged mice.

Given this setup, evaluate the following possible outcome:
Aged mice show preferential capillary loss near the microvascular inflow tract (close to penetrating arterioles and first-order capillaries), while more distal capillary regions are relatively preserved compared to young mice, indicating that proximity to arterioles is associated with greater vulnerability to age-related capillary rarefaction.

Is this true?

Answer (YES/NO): YES